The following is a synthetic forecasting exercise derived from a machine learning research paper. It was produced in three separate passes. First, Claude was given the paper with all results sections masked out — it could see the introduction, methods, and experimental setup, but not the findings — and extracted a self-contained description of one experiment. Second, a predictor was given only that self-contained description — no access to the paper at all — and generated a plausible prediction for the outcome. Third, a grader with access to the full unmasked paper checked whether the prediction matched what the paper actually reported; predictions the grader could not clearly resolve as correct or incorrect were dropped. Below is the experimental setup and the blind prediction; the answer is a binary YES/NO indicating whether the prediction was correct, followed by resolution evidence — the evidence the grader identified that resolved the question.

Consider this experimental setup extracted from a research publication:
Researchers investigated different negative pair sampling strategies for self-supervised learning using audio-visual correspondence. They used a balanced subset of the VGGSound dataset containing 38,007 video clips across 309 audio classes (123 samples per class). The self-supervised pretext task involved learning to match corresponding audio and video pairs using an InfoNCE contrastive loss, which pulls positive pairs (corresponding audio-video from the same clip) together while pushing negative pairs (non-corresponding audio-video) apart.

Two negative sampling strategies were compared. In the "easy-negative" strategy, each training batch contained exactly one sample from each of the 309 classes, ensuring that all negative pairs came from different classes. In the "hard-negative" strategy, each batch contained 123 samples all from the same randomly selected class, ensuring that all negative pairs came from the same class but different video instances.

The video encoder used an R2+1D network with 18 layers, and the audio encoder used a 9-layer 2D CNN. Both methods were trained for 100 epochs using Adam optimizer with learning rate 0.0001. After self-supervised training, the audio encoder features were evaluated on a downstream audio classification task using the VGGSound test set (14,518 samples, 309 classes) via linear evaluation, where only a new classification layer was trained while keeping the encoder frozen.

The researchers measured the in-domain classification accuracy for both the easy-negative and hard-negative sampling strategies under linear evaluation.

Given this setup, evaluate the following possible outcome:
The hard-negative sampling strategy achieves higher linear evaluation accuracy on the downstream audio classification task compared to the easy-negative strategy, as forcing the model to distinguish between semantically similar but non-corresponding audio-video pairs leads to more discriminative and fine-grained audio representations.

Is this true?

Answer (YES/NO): NO